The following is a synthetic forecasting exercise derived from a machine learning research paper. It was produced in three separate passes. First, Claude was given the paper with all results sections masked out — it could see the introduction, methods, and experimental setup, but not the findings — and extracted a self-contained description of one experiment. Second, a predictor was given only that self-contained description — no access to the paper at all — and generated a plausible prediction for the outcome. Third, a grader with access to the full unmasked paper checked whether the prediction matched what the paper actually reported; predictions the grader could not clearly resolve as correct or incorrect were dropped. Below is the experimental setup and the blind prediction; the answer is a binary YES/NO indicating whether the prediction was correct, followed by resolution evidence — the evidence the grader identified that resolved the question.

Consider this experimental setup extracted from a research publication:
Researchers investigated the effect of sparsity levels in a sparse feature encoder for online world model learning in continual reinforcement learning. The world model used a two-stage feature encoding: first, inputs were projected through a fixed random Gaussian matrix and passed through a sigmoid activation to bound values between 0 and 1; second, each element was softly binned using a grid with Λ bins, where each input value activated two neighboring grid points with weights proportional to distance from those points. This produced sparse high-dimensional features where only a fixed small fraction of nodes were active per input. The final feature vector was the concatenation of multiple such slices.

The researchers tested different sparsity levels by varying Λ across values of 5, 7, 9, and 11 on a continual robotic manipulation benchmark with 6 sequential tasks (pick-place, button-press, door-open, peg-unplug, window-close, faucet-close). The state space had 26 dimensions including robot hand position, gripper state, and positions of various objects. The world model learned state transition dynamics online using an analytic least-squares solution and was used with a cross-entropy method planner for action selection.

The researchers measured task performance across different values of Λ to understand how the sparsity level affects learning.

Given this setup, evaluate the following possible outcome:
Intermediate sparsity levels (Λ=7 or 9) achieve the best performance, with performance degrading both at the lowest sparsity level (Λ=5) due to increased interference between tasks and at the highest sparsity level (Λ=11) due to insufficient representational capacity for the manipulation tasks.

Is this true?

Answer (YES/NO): NO